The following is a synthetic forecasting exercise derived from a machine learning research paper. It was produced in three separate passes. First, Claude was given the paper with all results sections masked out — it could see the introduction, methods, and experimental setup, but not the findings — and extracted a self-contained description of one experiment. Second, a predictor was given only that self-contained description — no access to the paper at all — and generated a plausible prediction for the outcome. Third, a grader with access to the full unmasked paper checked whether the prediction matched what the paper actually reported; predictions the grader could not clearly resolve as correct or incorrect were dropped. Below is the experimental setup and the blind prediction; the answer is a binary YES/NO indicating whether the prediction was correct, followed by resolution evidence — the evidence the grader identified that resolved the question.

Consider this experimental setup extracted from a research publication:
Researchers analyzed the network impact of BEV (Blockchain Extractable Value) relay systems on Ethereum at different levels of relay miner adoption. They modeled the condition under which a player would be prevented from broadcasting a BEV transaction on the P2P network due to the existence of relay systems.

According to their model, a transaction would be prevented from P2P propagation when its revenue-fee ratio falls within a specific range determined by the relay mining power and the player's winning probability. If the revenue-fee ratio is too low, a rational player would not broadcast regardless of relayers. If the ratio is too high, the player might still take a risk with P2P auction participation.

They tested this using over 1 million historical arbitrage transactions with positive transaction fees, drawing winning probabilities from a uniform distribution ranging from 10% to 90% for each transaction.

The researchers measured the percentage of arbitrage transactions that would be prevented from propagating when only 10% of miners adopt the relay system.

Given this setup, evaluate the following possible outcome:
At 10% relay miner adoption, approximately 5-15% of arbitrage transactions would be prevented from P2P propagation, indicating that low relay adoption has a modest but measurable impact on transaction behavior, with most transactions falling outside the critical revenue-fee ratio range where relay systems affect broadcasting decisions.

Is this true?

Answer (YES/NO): YES